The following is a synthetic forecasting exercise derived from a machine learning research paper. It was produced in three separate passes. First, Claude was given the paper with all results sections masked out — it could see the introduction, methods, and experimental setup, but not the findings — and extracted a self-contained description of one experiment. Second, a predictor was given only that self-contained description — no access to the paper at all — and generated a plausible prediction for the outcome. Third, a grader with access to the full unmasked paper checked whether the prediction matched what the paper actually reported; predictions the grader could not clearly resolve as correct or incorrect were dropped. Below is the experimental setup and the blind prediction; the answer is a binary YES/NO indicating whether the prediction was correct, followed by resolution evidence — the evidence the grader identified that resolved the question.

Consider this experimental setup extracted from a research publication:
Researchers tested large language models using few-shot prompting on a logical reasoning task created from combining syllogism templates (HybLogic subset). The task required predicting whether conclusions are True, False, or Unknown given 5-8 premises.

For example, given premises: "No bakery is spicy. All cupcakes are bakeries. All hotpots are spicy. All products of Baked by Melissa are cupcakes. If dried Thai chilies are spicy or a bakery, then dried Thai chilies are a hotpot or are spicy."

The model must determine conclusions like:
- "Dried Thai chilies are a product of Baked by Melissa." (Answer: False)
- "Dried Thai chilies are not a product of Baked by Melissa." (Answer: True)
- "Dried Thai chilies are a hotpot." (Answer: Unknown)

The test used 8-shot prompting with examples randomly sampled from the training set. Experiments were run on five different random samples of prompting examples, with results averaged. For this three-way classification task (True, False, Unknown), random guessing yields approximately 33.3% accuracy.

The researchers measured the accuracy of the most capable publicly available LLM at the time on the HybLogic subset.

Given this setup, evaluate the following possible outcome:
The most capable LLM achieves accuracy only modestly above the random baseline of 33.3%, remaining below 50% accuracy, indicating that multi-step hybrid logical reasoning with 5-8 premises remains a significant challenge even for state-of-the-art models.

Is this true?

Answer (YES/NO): YES